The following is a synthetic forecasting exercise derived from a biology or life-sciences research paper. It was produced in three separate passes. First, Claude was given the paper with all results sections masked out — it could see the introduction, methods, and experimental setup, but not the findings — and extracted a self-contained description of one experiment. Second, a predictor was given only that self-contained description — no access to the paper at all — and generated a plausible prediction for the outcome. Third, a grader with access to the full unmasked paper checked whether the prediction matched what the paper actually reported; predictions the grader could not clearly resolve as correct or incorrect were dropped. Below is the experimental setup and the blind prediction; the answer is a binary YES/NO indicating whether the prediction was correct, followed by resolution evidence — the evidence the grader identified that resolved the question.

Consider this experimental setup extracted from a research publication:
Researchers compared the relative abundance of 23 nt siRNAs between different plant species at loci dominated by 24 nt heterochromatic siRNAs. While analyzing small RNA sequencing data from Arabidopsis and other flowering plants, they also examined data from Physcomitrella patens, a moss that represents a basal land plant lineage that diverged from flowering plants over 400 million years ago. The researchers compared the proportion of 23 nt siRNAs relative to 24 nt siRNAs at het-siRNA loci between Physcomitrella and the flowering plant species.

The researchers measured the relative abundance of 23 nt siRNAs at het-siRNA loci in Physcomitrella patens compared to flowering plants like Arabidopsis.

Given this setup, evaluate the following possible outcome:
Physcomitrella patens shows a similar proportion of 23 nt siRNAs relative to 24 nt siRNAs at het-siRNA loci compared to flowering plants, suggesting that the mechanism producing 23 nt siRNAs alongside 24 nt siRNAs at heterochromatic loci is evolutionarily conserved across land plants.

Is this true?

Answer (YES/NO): NO